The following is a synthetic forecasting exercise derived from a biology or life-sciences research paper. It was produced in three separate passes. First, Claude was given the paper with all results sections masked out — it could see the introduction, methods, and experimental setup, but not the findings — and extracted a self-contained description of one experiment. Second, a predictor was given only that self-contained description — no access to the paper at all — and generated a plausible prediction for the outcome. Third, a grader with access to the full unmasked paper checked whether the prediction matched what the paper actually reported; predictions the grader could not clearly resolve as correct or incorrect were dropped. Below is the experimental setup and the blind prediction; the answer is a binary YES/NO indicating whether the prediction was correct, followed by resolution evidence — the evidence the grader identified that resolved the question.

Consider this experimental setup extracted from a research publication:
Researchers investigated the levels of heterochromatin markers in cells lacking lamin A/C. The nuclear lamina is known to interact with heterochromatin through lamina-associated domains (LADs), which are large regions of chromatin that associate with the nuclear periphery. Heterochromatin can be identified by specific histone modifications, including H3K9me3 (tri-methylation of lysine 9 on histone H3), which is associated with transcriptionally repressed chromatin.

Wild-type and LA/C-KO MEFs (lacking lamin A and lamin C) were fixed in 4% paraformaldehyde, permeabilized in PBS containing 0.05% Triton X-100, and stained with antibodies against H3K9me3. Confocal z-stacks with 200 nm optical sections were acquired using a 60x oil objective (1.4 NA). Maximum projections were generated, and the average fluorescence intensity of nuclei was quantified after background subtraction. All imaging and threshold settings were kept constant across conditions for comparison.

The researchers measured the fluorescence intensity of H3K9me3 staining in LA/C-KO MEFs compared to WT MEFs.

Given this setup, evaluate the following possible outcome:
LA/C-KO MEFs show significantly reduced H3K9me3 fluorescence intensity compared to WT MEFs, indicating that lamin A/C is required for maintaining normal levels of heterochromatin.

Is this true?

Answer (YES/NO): YES